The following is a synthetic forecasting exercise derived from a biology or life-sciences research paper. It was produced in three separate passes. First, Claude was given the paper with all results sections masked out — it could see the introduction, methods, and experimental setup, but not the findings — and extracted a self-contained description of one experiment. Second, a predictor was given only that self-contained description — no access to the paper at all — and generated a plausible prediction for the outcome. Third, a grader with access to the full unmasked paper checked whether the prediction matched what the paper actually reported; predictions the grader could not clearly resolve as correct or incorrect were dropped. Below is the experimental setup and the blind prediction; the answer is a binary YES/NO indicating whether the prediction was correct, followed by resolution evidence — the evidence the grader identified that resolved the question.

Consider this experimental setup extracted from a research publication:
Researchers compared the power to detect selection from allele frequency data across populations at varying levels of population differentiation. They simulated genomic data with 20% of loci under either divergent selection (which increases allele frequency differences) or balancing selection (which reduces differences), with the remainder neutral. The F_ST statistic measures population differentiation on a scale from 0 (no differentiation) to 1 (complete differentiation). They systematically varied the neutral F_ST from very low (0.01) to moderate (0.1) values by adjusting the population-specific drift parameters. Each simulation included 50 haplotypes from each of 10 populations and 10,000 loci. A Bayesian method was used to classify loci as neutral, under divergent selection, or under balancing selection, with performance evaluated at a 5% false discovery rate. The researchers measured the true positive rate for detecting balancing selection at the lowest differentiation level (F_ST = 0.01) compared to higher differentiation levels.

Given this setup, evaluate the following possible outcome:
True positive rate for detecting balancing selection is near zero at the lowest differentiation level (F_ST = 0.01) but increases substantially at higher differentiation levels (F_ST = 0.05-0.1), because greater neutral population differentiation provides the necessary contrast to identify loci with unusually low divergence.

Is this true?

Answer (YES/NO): YES